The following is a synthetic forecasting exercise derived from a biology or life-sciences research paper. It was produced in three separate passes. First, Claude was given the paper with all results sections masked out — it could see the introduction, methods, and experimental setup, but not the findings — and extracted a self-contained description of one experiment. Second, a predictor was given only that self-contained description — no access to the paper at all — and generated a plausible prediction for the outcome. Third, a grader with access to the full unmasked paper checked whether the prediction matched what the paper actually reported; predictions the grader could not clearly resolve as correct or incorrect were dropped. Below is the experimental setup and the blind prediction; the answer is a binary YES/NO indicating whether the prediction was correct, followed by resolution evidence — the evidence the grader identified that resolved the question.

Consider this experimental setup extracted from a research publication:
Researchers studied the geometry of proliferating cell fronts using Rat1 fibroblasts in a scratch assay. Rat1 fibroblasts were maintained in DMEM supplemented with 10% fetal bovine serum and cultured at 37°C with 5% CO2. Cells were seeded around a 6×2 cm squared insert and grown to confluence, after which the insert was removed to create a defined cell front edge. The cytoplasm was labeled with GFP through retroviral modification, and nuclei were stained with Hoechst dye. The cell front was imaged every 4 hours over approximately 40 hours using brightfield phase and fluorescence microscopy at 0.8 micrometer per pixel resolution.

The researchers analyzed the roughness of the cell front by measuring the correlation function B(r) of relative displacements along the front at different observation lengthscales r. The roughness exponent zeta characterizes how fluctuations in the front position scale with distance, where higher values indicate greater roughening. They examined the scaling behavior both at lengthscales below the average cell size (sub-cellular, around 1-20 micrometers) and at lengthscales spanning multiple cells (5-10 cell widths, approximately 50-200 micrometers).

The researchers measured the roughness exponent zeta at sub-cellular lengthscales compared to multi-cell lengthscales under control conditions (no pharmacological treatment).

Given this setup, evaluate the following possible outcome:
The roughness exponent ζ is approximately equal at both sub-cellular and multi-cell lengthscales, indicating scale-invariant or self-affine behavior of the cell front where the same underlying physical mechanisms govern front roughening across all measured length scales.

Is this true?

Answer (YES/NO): NO